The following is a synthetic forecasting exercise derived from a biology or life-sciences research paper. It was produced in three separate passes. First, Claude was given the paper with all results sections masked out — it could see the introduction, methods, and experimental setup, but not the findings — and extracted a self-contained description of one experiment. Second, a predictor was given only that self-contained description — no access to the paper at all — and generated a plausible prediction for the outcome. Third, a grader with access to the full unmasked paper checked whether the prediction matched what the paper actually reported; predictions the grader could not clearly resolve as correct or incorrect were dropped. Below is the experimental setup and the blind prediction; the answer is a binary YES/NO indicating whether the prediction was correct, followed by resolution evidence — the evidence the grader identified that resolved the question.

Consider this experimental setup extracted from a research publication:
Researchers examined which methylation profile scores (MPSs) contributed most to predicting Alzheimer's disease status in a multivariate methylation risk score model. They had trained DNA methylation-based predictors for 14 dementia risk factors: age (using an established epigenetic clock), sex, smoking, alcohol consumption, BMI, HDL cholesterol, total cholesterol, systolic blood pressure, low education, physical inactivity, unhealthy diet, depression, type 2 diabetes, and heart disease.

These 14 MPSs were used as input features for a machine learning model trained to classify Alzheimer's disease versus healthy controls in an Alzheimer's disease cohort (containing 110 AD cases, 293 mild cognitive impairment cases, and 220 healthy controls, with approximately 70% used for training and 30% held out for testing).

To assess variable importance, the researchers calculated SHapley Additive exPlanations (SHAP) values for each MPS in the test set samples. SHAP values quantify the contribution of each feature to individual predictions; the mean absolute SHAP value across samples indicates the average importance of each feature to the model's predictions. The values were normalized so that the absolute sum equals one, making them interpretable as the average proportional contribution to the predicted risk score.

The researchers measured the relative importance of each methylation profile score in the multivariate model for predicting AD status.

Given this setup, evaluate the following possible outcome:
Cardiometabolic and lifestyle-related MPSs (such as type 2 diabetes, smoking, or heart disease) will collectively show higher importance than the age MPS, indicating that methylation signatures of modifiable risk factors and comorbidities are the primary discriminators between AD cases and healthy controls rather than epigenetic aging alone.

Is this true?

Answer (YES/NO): NO